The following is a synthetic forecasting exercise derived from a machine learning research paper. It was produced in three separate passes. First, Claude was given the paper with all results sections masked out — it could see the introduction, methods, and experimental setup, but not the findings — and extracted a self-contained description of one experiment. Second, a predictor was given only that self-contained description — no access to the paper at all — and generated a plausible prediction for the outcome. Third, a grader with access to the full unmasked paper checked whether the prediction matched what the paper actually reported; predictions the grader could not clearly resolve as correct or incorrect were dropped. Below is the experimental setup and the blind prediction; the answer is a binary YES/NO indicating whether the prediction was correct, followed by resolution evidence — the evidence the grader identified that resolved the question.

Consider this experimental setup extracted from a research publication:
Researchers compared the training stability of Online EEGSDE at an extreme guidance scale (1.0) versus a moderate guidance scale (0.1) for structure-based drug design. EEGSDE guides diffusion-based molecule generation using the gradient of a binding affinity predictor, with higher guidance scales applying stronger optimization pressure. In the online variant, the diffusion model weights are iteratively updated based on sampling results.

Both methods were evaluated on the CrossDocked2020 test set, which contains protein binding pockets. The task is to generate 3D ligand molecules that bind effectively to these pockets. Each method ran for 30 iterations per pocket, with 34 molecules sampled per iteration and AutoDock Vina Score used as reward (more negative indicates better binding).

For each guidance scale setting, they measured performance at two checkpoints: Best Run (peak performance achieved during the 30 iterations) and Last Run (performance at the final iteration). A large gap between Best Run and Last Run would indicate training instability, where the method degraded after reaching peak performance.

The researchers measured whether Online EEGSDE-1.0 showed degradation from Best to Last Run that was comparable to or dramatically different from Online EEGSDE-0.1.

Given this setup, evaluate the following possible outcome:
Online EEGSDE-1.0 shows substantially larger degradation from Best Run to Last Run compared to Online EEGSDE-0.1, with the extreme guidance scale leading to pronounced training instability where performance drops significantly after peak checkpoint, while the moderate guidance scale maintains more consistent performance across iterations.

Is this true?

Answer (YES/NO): YES